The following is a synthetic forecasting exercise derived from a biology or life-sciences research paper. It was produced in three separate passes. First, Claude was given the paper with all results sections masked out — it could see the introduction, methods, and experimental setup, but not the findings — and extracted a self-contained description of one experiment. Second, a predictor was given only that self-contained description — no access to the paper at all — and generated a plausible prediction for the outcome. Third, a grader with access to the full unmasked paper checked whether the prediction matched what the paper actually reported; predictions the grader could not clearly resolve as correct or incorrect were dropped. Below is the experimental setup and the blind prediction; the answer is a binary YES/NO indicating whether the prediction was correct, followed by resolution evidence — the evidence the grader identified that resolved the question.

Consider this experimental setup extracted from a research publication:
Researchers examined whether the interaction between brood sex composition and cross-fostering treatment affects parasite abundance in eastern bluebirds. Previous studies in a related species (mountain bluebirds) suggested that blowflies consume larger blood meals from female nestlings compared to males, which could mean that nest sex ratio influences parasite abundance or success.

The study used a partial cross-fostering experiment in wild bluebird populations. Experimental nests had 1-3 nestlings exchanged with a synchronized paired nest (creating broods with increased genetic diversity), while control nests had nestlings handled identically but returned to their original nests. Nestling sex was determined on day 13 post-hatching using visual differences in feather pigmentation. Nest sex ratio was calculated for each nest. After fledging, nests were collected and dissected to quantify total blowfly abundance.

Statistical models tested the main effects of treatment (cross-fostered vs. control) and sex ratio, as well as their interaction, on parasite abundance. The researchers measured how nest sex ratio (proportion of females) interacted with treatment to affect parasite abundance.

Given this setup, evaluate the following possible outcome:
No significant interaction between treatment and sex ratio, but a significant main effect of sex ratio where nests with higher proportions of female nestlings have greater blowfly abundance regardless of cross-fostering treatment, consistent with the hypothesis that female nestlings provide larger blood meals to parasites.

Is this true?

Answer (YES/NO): NO